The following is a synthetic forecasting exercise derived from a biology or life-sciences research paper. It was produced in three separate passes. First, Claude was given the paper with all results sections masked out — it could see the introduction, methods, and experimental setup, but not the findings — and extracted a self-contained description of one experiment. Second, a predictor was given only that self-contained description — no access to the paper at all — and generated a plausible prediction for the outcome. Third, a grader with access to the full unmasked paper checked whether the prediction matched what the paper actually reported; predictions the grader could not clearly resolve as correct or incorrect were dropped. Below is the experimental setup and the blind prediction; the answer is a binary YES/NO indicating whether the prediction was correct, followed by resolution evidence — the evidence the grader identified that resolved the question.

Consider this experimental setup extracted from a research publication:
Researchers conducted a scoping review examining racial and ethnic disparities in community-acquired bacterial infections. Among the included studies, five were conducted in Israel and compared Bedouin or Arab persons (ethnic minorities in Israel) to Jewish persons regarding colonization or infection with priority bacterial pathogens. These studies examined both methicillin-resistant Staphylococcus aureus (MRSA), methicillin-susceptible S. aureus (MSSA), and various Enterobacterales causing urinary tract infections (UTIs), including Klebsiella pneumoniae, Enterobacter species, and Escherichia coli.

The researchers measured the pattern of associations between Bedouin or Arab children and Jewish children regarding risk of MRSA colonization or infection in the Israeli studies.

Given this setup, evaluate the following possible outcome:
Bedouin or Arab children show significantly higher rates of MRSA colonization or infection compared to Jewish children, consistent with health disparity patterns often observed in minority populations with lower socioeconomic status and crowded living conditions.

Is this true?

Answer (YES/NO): YES